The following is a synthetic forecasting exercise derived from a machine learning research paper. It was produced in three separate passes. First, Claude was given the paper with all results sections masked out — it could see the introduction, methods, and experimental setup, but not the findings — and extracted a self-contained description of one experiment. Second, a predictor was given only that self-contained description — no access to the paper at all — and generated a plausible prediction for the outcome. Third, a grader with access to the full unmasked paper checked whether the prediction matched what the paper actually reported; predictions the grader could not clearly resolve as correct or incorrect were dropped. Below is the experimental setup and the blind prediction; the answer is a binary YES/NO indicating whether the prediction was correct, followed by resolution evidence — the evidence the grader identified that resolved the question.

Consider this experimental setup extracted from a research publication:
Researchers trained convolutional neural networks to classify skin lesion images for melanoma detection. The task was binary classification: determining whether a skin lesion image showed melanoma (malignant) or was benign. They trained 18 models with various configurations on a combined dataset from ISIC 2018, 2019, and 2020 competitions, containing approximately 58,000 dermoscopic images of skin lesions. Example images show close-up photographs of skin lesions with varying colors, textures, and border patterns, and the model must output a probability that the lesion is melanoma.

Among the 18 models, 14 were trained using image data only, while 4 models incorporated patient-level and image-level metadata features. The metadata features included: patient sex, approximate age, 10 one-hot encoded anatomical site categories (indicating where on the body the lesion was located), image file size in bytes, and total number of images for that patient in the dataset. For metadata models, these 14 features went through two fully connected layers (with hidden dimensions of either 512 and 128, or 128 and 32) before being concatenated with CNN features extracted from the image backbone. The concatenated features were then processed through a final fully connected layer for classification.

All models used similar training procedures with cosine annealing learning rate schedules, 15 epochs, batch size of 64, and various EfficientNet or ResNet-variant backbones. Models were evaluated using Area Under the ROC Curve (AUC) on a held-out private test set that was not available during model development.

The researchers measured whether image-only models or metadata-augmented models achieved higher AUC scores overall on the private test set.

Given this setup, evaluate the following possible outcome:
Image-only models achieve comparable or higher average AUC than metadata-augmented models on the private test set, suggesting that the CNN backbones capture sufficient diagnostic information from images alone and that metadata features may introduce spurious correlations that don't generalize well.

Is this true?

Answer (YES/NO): YES